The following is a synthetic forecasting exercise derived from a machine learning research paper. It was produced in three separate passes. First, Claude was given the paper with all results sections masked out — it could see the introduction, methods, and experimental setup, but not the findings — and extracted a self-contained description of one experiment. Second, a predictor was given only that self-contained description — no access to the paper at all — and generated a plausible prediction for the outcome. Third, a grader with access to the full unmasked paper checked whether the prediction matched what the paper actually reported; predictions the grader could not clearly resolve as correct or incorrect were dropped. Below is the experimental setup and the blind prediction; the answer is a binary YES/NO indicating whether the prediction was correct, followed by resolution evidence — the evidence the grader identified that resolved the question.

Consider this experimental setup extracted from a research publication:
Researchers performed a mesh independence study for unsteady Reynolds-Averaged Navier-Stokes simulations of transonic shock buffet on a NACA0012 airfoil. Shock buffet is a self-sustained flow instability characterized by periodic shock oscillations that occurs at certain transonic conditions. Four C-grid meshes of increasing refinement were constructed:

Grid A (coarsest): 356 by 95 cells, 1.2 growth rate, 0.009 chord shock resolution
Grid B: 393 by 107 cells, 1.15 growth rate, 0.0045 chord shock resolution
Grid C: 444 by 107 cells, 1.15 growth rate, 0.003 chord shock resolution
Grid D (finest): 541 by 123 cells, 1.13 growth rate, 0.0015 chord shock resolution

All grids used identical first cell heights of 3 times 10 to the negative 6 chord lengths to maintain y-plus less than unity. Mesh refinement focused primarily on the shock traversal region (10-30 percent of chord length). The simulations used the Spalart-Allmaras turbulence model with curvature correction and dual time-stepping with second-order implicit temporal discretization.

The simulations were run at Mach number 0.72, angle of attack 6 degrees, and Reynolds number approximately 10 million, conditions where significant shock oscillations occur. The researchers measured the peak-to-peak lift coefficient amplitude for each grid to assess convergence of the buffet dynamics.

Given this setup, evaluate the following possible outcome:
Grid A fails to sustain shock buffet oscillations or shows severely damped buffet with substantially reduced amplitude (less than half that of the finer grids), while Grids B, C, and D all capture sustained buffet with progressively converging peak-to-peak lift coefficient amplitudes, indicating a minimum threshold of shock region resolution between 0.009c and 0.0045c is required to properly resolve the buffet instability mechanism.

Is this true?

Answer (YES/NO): NO